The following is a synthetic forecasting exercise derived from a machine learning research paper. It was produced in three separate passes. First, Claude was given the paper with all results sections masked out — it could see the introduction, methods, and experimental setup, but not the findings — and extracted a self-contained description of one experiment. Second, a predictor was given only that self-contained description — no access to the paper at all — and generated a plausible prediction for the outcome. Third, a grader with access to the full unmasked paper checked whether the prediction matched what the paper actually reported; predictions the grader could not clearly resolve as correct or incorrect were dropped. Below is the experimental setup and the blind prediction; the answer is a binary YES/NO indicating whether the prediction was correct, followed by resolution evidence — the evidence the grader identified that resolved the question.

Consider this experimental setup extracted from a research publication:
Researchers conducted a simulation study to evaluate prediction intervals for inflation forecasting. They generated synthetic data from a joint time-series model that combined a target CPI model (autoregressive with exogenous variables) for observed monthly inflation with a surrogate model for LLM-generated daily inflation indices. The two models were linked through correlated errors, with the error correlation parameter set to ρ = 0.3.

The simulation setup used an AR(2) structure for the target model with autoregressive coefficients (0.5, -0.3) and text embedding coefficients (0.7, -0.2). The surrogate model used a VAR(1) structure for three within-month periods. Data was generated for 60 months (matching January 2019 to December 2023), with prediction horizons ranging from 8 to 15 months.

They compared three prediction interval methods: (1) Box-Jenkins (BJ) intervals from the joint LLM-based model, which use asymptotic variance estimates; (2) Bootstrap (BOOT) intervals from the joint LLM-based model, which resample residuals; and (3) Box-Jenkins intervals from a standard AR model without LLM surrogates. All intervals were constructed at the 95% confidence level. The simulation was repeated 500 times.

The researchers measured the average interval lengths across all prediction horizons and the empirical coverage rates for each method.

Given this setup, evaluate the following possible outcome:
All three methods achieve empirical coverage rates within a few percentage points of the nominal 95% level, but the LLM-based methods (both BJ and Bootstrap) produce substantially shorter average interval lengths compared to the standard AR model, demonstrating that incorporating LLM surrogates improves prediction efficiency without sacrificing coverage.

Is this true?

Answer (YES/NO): YES